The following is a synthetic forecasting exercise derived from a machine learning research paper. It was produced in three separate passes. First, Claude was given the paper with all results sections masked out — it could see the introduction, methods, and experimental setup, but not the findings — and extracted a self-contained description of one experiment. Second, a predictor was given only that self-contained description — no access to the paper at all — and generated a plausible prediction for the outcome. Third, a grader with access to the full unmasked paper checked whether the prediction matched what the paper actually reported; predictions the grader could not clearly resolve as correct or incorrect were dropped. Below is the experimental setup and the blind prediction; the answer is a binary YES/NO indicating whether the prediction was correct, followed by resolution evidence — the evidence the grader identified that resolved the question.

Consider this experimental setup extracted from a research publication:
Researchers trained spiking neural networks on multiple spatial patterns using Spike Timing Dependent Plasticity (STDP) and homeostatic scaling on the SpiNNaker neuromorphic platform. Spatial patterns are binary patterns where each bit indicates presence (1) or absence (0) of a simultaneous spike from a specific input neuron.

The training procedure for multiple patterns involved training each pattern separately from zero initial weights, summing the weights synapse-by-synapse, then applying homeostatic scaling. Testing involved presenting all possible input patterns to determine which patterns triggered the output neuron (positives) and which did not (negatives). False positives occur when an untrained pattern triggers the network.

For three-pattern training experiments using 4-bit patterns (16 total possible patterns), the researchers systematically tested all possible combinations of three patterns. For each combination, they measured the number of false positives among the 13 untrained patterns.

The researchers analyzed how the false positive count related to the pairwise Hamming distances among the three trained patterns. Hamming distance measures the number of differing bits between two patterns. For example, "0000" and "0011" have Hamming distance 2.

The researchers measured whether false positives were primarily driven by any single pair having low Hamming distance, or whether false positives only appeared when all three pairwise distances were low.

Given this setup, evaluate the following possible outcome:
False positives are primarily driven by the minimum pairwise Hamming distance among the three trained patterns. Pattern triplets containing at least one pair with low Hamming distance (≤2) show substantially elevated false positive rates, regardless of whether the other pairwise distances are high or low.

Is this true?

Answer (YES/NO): NO